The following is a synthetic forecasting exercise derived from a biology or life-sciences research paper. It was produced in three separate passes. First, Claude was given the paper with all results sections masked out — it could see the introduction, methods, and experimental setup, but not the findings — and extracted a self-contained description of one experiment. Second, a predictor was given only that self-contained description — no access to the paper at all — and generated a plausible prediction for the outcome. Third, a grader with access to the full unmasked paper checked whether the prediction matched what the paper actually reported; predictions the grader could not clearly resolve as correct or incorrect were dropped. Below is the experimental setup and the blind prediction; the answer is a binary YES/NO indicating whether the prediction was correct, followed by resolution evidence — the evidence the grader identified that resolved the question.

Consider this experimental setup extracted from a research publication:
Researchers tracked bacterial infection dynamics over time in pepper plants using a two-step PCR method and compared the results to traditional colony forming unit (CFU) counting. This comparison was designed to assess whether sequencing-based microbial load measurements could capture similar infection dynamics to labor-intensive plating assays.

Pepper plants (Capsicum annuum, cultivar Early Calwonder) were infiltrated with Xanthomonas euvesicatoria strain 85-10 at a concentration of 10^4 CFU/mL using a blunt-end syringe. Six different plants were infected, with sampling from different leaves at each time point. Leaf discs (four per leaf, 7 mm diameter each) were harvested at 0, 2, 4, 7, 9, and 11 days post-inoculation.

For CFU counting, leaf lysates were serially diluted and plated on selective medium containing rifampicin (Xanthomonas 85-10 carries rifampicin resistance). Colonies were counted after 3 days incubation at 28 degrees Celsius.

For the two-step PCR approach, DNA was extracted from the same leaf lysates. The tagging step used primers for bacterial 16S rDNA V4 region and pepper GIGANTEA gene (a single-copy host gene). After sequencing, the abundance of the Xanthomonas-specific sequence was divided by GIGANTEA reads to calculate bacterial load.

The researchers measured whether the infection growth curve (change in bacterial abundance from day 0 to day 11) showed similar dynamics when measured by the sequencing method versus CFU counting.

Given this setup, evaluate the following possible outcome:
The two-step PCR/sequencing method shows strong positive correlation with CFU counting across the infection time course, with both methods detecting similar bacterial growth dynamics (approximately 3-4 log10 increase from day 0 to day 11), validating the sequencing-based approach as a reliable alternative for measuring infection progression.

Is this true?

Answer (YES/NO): NO